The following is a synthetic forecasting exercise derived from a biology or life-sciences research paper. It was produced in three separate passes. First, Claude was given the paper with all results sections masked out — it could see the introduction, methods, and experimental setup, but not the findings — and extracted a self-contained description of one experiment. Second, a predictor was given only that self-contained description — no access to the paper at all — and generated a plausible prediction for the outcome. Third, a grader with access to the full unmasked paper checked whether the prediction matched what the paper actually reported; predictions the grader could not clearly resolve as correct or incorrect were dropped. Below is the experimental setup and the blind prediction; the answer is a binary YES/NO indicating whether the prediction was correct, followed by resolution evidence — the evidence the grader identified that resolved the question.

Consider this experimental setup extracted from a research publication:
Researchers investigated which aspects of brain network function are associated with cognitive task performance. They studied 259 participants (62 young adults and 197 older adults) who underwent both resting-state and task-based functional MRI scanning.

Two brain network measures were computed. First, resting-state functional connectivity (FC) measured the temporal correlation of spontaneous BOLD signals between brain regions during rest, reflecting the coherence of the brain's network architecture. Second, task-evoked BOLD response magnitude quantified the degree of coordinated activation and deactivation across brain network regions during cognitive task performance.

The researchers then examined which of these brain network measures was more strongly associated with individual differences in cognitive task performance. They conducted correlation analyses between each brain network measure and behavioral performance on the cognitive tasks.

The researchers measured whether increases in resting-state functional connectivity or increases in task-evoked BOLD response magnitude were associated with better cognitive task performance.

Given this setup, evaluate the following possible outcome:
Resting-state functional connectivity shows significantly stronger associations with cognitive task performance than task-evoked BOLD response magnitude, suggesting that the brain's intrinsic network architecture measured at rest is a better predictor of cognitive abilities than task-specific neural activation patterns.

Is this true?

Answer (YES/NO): NO